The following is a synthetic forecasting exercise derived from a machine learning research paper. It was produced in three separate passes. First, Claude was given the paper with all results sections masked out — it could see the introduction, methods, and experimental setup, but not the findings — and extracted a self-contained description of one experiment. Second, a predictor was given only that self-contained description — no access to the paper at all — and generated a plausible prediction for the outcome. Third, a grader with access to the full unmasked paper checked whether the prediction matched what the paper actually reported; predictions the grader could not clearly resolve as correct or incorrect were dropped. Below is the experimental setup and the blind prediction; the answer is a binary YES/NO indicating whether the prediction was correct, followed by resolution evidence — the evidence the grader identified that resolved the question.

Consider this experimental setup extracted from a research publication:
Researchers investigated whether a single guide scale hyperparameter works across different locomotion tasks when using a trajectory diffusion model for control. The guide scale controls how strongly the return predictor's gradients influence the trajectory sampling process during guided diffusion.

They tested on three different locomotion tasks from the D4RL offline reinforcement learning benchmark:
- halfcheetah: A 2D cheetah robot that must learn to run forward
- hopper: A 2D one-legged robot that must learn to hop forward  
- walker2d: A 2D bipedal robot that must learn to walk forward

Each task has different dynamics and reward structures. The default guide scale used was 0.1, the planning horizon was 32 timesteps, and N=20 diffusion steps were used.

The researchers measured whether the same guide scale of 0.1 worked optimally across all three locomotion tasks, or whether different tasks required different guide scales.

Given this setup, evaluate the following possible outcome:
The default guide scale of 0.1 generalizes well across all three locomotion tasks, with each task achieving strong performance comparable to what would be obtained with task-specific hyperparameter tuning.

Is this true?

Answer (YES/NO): NO